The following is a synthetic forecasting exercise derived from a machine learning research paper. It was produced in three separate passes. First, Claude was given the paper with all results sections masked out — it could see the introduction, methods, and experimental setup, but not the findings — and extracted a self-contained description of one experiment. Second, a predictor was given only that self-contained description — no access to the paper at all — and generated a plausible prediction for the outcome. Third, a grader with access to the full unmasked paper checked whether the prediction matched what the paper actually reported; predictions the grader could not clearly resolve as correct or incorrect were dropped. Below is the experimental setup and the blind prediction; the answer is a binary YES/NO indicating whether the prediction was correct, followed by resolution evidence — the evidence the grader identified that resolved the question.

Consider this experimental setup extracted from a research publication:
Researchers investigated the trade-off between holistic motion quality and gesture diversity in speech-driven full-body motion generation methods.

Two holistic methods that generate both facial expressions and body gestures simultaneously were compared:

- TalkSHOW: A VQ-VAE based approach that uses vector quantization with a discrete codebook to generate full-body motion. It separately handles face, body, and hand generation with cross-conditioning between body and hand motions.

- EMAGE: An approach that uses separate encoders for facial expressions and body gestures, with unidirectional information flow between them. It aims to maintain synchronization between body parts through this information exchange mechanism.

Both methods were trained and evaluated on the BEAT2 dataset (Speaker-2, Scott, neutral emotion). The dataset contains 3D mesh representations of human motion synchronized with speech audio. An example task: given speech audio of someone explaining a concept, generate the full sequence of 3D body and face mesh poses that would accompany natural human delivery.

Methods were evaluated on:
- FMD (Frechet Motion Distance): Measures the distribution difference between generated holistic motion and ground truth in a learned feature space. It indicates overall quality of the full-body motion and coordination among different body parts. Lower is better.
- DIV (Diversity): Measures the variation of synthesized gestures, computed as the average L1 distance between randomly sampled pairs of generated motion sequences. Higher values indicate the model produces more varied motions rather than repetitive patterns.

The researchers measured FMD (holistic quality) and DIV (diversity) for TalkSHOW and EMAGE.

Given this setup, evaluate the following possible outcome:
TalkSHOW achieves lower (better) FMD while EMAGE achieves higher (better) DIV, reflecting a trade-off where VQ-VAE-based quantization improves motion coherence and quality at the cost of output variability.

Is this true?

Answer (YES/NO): NO